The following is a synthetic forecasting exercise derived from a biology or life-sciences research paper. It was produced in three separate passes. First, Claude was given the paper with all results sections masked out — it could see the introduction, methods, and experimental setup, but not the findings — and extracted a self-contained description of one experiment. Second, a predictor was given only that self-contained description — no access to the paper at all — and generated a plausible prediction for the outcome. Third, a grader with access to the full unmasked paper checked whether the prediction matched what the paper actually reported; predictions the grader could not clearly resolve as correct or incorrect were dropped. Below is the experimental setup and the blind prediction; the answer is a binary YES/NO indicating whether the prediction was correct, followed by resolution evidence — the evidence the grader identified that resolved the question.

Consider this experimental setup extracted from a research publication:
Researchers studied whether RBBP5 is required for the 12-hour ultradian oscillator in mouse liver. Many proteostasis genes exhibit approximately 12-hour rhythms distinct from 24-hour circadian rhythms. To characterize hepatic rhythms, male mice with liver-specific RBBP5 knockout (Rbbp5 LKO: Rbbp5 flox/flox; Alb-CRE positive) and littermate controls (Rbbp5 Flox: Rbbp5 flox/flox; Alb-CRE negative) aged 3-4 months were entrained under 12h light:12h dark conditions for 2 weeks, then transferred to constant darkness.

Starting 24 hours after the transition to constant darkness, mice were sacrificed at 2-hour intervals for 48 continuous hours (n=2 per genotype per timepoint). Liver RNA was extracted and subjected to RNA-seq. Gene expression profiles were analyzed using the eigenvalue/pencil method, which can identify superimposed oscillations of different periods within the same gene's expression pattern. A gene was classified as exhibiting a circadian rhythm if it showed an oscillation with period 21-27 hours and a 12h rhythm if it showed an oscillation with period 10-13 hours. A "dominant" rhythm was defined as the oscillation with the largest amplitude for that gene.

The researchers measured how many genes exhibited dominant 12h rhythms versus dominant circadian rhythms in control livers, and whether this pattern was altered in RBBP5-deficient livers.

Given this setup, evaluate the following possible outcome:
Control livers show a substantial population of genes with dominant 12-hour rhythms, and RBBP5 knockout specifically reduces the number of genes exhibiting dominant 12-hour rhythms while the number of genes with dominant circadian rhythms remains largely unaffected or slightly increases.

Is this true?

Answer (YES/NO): YES